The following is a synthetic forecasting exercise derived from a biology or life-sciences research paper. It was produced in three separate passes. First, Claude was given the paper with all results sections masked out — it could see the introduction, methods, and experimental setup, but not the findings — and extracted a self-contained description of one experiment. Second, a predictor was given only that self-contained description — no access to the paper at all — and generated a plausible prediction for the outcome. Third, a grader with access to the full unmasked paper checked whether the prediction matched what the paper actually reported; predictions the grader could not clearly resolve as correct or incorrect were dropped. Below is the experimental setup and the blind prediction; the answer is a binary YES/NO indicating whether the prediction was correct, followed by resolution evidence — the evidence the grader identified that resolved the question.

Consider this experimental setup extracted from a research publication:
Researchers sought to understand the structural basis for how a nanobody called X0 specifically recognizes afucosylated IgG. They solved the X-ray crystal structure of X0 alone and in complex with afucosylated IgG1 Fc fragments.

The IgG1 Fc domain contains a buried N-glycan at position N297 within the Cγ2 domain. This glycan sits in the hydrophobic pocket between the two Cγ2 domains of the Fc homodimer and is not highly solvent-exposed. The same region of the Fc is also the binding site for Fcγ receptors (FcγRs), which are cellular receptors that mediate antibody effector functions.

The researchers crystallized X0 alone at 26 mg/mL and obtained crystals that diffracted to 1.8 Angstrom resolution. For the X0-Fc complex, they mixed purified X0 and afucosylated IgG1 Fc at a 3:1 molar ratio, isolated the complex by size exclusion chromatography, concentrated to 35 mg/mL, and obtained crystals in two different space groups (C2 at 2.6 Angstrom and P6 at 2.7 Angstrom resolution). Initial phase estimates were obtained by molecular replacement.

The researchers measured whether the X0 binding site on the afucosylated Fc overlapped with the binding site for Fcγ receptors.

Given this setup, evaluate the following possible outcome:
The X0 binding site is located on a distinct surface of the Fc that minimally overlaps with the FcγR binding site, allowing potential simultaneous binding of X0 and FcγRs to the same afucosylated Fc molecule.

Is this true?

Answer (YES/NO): NO